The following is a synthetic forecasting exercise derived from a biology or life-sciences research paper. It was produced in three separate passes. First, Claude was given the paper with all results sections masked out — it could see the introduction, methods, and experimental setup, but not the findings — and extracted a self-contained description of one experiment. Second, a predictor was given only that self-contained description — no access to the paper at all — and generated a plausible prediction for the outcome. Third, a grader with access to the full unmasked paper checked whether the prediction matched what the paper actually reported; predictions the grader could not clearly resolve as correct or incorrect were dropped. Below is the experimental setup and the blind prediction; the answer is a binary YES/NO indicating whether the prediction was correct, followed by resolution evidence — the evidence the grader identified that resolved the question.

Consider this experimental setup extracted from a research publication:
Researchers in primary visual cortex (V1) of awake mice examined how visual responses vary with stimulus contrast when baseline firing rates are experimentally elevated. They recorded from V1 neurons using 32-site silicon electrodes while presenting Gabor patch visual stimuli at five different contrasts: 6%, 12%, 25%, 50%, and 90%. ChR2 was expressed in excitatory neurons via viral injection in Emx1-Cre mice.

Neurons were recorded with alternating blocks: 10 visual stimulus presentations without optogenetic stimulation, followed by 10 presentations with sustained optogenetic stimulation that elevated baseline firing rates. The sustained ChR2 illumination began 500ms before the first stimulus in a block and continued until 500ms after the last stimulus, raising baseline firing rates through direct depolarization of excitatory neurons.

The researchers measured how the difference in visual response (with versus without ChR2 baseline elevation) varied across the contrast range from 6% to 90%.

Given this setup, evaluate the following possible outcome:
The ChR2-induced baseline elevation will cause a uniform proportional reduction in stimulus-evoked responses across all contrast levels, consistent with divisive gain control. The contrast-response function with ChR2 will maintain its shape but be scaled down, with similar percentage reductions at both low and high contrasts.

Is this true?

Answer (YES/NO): NO